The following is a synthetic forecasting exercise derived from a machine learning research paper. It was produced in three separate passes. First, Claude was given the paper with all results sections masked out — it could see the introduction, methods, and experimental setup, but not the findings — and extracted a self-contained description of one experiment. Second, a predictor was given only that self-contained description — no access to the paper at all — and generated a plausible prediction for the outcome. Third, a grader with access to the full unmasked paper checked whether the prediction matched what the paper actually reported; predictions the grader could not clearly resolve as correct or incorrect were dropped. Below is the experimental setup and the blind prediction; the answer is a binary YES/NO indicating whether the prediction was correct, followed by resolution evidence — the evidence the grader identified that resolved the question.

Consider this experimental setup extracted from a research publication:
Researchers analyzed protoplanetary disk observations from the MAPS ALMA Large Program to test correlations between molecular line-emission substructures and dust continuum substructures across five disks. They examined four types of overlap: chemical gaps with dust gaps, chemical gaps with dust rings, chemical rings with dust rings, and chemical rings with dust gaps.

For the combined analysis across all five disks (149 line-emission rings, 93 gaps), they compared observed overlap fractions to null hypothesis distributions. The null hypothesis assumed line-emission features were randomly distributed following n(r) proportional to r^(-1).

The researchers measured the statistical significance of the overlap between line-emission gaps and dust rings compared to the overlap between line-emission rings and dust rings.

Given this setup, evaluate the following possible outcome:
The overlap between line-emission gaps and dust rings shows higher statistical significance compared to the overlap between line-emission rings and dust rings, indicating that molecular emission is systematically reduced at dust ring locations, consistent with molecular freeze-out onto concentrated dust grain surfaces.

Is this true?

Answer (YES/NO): YES